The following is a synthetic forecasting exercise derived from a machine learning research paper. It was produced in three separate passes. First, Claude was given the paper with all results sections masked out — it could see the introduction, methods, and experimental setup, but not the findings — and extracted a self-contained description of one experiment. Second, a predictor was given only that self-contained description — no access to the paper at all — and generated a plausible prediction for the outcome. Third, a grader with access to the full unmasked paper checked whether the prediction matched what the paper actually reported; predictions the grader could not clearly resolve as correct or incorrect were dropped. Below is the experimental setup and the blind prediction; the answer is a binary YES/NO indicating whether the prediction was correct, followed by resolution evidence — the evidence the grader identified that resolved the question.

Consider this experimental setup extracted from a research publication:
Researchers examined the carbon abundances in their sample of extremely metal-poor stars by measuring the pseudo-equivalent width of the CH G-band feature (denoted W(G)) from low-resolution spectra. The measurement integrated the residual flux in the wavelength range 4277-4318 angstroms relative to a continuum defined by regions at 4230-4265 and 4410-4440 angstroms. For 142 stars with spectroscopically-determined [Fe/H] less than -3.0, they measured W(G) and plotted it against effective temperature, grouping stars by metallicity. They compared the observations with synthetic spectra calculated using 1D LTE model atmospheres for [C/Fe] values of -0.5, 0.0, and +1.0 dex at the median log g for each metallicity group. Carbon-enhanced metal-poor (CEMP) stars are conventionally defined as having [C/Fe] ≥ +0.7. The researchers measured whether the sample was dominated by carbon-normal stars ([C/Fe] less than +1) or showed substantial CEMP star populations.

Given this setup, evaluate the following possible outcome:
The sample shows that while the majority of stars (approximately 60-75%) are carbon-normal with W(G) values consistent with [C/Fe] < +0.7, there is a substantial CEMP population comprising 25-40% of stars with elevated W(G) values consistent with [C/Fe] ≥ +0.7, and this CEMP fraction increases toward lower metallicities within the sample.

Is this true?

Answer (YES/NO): NO